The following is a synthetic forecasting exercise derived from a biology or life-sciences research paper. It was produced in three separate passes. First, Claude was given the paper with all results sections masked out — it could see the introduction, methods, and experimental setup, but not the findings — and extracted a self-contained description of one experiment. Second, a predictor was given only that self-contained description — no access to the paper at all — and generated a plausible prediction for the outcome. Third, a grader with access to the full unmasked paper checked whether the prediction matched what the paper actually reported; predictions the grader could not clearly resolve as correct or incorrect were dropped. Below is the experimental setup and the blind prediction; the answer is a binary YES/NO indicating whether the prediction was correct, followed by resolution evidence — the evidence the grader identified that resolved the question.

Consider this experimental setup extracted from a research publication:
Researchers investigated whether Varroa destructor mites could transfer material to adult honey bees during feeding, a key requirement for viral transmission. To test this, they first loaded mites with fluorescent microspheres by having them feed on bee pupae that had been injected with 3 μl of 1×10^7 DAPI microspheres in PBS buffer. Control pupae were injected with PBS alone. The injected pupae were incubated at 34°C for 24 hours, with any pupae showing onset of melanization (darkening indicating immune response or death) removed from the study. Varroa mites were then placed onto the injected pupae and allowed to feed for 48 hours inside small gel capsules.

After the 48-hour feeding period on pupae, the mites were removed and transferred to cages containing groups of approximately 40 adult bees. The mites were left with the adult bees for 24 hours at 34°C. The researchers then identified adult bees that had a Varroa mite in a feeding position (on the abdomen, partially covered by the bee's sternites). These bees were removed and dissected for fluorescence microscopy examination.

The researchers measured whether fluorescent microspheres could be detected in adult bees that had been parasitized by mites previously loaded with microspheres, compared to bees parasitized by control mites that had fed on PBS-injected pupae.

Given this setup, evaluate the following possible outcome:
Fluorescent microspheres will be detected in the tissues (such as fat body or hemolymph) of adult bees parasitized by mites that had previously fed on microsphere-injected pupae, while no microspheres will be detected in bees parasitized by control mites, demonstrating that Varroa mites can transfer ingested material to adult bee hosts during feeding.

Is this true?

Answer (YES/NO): NO